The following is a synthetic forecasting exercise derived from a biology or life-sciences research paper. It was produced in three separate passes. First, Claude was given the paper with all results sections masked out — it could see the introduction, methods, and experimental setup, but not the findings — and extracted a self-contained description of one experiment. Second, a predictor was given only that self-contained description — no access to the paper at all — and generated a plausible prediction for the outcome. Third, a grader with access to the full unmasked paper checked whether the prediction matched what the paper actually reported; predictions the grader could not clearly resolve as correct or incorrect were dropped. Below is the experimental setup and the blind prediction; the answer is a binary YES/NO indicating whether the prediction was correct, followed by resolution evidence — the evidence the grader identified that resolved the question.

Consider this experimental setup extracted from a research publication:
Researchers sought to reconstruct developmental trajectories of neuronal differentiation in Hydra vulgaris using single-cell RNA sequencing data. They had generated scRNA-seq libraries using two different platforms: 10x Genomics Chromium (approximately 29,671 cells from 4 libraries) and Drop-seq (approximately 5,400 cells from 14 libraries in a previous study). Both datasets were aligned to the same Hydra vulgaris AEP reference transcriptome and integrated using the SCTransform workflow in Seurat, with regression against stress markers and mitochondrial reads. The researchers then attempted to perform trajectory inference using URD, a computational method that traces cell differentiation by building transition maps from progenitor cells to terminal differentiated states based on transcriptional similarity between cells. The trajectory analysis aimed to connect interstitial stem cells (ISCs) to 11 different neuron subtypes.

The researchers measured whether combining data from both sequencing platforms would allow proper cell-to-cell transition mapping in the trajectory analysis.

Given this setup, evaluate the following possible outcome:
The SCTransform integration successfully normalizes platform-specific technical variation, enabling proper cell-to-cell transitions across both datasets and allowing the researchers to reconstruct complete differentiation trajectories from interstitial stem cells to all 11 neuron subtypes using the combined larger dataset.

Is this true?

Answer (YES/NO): NO